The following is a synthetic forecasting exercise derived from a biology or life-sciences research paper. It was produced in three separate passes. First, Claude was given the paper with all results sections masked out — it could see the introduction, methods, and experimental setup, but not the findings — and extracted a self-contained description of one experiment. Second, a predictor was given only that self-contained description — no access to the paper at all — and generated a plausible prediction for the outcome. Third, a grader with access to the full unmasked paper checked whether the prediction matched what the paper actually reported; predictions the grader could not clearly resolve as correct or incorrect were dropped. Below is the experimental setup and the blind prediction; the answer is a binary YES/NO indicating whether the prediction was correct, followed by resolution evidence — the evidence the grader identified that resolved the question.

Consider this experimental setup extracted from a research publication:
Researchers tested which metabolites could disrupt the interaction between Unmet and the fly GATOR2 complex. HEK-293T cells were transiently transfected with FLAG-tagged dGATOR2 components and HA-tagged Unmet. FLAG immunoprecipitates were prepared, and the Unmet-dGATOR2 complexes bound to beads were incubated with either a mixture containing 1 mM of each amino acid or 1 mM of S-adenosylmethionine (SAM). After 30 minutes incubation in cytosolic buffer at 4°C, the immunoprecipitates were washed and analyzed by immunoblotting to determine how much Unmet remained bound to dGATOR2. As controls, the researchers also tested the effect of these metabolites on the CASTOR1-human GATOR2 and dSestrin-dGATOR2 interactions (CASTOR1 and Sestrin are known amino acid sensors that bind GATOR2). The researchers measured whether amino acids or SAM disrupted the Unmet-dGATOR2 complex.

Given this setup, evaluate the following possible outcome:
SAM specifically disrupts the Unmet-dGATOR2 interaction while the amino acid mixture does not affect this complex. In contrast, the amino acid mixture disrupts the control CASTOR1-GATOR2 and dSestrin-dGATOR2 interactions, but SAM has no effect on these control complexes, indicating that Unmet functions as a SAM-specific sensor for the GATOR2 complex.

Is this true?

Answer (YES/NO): YES